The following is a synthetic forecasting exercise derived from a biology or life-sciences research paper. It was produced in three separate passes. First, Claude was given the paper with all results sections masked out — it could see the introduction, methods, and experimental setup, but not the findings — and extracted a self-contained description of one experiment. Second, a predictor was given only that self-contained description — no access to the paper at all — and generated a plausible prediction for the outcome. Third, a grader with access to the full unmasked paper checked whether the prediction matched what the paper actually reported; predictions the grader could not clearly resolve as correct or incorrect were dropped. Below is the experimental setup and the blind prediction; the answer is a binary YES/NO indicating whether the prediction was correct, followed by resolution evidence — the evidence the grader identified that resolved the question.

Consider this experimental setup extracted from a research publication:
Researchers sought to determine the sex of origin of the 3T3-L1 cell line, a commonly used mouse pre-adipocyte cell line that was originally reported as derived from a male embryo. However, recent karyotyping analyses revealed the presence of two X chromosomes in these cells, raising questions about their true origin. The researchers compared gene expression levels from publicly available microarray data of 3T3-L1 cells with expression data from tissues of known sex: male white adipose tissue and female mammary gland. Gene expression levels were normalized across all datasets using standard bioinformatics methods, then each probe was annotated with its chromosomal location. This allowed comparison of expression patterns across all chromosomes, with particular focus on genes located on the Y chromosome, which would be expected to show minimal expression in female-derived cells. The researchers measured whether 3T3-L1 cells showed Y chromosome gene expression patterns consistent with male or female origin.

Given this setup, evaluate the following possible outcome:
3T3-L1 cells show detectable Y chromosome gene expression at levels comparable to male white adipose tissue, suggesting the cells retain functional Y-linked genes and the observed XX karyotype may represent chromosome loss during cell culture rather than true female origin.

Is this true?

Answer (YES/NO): NO